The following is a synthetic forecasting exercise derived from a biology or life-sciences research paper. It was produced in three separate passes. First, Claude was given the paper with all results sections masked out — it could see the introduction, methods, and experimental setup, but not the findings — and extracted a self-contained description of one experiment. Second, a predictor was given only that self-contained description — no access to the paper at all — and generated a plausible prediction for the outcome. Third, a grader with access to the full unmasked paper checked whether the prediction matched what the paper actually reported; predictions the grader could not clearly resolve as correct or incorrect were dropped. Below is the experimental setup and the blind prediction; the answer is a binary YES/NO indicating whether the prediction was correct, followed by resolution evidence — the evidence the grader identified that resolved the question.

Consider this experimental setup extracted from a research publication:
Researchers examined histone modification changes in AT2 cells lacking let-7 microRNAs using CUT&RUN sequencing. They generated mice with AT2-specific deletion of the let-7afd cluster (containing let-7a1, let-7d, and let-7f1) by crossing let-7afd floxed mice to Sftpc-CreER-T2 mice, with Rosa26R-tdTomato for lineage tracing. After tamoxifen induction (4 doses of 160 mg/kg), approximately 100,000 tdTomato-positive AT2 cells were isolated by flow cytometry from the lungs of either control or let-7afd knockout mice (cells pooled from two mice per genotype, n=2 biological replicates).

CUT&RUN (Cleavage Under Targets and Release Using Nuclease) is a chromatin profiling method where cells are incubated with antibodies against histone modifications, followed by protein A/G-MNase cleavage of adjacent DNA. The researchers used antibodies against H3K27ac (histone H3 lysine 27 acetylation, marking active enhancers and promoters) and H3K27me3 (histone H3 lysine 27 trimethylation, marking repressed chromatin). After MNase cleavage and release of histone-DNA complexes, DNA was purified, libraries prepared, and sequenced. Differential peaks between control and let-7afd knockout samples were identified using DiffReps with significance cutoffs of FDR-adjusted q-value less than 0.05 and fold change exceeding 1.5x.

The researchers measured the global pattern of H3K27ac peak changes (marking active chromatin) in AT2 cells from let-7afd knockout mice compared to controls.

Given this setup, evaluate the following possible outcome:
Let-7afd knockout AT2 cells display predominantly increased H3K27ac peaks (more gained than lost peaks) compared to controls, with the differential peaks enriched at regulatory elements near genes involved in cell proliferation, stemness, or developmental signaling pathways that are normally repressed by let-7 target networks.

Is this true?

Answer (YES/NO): YES